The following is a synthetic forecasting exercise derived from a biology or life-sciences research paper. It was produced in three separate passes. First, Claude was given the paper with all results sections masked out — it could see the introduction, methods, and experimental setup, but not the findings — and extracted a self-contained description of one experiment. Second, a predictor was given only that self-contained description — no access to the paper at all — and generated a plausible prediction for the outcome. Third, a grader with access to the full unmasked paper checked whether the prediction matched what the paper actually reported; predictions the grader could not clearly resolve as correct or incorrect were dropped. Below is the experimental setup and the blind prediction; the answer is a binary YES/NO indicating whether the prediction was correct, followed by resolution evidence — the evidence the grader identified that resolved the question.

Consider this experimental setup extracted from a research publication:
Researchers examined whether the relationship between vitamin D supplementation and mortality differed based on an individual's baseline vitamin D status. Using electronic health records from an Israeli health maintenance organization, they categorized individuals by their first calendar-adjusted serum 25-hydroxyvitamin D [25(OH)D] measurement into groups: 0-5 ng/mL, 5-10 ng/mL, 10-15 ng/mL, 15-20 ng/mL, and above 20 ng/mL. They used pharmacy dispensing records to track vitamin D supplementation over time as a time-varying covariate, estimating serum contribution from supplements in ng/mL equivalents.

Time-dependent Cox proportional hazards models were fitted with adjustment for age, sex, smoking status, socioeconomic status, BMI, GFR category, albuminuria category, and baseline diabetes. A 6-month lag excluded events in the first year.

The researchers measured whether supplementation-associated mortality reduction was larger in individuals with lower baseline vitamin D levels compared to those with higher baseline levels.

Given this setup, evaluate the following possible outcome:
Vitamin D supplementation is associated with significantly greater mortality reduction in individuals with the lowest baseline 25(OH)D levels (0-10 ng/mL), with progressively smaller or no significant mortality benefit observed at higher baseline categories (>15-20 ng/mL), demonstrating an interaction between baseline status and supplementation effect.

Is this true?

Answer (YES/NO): NO